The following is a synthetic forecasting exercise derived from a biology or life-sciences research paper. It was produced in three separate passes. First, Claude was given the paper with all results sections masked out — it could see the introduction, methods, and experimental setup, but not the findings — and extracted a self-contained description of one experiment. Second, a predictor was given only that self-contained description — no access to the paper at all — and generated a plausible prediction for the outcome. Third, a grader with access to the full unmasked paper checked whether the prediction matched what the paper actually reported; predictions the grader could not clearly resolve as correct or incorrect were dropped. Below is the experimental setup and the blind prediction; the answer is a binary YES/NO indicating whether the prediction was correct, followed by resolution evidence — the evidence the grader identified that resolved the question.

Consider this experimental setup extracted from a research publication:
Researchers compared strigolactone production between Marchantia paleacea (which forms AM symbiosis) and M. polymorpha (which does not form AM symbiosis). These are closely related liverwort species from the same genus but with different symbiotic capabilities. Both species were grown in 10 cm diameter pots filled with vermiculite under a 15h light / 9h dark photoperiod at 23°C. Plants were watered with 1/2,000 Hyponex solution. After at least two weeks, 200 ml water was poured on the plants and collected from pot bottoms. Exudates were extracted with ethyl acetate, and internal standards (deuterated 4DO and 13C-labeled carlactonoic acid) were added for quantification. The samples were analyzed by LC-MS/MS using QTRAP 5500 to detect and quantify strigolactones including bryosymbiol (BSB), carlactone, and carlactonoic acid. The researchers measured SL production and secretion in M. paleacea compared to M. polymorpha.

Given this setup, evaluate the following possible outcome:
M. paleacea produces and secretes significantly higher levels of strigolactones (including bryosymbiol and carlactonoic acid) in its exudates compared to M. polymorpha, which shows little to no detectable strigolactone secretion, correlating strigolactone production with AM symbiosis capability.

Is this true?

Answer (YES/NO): YES